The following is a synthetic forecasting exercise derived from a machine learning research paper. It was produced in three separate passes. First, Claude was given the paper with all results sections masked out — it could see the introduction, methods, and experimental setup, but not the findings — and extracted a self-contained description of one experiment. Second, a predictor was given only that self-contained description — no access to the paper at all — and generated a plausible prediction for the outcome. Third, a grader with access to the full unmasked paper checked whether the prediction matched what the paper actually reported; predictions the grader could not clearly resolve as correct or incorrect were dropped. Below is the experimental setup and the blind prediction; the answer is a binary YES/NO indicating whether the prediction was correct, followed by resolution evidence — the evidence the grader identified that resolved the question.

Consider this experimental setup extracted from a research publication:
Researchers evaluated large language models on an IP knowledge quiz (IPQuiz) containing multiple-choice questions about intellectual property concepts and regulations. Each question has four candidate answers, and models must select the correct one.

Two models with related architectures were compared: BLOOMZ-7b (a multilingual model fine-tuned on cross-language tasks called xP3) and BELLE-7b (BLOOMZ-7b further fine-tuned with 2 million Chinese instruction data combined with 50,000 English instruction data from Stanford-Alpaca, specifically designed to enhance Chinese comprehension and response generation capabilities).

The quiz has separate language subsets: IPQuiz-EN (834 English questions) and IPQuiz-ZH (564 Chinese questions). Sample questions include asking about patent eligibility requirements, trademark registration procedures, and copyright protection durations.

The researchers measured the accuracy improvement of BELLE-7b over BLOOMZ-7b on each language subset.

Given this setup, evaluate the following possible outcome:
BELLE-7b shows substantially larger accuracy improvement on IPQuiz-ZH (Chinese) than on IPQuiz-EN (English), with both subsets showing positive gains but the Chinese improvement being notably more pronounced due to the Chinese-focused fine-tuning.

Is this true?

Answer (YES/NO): NO